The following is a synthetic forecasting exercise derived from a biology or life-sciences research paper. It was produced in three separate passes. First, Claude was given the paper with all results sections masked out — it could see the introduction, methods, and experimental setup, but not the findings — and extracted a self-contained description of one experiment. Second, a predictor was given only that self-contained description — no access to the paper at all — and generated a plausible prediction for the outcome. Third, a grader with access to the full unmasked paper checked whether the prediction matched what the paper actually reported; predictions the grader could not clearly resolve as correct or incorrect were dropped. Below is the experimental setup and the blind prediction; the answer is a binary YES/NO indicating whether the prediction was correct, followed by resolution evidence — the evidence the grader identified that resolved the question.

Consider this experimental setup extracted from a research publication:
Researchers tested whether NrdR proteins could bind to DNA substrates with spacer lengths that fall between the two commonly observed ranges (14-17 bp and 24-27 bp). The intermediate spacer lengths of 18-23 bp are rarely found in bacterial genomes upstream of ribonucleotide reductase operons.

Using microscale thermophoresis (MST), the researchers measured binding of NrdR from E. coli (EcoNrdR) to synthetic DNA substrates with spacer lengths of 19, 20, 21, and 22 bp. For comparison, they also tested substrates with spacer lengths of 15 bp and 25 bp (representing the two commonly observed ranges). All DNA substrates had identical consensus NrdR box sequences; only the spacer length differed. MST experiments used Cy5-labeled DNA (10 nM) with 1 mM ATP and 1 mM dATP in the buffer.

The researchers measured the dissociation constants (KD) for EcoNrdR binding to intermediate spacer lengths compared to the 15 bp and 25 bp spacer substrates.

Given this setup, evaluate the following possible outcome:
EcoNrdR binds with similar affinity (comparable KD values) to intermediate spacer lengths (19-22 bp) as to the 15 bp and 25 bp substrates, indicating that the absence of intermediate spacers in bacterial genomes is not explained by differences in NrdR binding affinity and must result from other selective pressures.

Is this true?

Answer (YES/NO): NO